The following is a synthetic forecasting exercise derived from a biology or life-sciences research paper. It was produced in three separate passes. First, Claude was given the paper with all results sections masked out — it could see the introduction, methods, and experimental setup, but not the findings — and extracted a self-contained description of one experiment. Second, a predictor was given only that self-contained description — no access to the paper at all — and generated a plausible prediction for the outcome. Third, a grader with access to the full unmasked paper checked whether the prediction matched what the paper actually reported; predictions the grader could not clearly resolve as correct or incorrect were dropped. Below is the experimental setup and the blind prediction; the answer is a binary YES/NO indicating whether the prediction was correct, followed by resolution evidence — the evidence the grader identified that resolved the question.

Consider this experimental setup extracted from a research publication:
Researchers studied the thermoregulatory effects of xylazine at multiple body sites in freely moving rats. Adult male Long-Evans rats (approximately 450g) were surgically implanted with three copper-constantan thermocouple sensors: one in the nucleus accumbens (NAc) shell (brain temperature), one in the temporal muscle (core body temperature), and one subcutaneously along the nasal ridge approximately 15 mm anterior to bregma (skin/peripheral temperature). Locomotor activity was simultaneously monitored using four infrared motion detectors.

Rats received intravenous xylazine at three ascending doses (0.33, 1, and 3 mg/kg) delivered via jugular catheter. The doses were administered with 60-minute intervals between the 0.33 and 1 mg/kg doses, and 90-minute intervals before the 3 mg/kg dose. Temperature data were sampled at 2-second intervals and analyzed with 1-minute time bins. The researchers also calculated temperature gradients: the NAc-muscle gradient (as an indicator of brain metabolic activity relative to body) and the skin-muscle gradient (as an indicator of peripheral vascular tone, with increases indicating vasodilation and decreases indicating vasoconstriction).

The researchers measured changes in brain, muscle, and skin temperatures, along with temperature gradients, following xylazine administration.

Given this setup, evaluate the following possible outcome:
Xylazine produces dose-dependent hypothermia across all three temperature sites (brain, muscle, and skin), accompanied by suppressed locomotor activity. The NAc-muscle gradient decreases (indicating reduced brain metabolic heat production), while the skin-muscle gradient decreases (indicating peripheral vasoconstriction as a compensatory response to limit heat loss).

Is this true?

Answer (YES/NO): NO